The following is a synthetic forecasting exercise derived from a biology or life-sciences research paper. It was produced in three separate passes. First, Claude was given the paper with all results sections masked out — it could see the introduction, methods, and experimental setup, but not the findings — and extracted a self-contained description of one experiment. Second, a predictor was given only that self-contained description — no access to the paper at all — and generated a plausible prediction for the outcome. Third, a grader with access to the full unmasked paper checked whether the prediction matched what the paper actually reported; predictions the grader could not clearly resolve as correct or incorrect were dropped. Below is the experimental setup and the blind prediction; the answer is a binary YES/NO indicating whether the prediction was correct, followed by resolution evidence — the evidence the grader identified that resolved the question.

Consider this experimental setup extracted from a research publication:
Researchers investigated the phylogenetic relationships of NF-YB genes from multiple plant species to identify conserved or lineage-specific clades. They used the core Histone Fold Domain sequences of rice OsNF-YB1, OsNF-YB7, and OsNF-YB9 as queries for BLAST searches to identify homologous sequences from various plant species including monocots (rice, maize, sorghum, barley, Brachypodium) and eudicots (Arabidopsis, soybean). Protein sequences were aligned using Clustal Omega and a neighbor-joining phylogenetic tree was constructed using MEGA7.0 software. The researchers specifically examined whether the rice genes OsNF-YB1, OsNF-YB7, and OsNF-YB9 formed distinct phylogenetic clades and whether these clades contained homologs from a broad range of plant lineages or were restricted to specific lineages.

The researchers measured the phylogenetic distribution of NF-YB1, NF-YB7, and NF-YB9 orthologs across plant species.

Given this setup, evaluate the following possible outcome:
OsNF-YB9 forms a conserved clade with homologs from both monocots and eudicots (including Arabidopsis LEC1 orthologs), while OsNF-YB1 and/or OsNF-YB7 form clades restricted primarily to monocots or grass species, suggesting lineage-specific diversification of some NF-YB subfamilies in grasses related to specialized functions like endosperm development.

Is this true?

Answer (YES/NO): NO